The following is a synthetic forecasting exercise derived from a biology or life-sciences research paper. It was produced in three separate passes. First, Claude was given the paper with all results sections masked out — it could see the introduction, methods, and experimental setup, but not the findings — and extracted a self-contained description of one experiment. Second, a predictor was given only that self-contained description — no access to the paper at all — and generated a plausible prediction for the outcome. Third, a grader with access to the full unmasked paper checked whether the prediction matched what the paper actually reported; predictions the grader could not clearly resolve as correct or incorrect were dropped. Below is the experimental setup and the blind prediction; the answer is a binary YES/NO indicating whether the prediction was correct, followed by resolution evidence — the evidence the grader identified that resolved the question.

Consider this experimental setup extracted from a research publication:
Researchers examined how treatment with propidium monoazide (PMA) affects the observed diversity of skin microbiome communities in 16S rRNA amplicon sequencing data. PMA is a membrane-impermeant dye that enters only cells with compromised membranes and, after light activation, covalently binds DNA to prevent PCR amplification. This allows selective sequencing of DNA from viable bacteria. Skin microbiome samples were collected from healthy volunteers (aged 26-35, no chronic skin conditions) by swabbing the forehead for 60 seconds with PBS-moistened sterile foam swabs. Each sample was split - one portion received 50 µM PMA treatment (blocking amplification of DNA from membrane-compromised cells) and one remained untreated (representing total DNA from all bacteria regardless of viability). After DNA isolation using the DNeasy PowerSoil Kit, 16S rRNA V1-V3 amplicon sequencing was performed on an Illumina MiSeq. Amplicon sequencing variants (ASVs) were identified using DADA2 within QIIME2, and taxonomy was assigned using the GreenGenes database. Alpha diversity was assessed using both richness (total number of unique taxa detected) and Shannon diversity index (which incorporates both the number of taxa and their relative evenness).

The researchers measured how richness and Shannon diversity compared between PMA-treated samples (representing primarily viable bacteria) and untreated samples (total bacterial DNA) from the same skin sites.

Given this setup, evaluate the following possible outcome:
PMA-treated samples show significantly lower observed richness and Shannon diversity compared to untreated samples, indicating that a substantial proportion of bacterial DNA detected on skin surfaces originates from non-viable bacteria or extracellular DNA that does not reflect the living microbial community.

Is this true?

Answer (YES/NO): YES